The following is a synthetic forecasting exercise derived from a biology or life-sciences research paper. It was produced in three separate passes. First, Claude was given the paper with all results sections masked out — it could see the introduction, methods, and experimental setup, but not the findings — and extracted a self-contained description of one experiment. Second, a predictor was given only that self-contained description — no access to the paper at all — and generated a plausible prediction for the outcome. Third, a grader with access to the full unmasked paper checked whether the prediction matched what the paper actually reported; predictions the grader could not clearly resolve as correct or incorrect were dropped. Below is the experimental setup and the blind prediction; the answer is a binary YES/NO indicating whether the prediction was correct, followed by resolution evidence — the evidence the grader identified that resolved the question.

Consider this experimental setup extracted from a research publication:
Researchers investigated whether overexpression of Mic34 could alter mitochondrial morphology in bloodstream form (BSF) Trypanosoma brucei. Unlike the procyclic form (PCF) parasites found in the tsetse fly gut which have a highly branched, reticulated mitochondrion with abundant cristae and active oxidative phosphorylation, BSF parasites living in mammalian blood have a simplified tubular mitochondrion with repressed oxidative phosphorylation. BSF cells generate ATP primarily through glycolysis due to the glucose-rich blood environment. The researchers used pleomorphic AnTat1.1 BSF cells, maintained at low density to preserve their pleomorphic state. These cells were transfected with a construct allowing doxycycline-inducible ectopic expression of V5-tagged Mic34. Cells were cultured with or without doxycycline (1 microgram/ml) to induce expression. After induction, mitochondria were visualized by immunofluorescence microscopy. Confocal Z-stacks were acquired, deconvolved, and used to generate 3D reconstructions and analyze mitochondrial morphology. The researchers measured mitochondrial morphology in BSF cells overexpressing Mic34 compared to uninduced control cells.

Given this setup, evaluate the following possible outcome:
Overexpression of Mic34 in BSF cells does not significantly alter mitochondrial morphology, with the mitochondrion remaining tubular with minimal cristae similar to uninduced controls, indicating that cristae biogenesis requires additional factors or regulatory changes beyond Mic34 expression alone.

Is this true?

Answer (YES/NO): NO